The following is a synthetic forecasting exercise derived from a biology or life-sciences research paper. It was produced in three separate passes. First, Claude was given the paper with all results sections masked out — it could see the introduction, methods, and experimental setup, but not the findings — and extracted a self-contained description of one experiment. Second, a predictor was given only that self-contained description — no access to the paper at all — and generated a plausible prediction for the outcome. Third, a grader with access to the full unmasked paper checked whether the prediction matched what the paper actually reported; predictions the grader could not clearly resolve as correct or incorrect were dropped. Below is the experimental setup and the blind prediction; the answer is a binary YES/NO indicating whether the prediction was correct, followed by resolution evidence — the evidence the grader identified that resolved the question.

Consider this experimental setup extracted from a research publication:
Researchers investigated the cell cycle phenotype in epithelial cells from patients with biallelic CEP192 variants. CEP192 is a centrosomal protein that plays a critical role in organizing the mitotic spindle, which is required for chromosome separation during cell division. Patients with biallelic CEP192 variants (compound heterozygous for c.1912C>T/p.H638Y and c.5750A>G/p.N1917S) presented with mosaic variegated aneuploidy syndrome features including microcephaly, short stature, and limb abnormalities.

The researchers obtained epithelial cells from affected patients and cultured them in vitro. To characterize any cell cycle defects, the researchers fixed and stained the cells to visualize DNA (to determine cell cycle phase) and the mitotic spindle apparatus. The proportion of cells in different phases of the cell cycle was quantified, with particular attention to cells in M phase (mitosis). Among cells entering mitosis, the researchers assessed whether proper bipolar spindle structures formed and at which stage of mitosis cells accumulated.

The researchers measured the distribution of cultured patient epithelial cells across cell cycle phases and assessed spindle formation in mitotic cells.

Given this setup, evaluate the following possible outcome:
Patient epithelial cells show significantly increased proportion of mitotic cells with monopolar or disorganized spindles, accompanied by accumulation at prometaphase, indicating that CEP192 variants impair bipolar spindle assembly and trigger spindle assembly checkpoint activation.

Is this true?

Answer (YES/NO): NO